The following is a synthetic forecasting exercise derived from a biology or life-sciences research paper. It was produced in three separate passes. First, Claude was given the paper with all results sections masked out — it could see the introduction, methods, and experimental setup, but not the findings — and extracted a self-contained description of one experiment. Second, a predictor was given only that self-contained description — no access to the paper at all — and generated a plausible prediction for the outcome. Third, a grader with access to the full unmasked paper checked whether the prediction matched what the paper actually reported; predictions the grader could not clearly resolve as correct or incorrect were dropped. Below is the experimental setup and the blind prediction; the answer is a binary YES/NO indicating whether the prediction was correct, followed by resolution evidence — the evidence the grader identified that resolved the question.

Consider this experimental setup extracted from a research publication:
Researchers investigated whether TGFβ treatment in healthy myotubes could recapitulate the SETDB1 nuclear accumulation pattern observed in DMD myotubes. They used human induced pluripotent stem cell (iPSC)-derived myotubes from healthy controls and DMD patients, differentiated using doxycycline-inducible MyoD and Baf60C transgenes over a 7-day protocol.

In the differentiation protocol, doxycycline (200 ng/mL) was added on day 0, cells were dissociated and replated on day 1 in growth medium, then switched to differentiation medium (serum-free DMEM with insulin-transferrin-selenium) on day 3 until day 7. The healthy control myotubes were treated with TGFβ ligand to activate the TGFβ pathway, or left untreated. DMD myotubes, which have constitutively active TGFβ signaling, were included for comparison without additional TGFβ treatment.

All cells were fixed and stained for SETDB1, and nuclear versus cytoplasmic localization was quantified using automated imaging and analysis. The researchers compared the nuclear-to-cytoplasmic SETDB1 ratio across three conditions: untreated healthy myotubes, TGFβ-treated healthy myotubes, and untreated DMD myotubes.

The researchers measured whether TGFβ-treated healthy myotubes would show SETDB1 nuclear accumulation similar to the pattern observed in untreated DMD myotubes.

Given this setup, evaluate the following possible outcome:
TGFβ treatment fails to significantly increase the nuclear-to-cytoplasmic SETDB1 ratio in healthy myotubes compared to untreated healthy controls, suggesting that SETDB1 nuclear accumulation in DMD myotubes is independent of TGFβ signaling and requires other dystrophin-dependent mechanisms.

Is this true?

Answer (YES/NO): NO